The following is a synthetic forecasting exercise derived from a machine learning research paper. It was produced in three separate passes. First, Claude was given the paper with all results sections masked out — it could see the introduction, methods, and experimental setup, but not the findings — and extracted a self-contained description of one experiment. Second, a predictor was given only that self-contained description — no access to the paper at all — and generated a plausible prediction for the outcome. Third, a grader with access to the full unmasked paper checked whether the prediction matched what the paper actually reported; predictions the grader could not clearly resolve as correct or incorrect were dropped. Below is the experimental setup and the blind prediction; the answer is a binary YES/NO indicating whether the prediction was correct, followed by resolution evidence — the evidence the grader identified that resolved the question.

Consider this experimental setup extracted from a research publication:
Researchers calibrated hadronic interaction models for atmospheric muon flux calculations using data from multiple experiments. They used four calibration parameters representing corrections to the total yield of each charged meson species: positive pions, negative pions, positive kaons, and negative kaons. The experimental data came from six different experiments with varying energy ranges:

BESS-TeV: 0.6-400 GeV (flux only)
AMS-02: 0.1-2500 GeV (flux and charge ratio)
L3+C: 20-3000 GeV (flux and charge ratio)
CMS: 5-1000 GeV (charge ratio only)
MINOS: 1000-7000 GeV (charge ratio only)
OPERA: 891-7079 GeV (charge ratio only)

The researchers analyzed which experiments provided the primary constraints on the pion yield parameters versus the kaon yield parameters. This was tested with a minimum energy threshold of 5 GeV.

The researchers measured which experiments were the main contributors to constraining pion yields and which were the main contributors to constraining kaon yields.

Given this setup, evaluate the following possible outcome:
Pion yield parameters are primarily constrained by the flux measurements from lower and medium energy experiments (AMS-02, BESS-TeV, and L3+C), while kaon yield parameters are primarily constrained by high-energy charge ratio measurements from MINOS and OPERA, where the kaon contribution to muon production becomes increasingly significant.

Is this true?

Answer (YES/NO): NO